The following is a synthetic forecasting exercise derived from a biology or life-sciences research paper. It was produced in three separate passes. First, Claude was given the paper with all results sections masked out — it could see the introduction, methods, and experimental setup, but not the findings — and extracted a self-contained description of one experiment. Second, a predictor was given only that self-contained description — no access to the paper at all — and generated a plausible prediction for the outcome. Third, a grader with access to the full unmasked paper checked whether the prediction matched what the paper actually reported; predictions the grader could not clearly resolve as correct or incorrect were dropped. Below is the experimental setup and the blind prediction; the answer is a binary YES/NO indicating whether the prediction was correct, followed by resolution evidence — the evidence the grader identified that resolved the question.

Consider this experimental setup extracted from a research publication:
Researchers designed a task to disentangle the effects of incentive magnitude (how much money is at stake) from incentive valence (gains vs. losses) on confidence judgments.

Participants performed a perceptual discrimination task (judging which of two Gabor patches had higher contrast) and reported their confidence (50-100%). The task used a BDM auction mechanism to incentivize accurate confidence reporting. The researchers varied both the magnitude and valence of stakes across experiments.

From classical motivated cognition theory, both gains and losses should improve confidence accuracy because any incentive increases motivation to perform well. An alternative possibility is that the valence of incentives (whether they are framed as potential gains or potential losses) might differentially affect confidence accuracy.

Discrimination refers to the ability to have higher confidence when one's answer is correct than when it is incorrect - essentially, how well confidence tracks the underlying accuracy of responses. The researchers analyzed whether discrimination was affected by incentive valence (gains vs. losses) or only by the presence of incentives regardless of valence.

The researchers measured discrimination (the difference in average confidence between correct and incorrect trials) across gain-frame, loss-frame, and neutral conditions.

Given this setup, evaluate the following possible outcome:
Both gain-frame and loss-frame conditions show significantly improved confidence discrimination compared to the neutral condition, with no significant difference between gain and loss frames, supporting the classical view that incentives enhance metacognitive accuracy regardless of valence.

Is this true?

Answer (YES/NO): YES